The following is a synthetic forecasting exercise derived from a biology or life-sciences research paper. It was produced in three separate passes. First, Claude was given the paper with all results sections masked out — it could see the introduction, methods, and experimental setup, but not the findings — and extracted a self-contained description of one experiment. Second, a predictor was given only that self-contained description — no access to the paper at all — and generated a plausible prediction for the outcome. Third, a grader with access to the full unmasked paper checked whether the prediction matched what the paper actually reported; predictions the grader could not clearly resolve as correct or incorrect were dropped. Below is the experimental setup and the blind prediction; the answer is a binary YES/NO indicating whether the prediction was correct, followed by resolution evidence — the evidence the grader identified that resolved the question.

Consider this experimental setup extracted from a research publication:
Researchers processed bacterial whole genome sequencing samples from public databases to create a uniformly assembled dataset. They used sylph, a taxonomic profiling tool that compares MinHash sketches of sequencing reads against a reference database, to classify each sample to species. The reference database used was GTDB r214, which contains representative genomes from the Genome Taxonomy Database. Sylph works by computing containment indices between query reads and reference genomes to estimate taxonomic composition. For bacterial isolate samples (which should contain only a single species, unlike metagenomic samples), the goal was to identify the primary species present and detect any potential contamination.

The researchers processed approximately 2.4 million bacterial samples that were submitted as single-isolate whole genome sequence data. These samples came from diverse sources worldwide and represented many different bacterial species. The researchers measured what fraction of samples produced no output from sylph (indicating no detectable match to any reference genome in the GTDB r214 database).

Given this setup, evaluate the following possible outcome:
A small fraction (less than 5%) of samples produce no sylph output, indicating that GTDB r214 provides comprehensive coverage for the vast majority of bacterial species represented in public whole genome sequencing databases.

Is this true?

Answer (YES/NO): YES